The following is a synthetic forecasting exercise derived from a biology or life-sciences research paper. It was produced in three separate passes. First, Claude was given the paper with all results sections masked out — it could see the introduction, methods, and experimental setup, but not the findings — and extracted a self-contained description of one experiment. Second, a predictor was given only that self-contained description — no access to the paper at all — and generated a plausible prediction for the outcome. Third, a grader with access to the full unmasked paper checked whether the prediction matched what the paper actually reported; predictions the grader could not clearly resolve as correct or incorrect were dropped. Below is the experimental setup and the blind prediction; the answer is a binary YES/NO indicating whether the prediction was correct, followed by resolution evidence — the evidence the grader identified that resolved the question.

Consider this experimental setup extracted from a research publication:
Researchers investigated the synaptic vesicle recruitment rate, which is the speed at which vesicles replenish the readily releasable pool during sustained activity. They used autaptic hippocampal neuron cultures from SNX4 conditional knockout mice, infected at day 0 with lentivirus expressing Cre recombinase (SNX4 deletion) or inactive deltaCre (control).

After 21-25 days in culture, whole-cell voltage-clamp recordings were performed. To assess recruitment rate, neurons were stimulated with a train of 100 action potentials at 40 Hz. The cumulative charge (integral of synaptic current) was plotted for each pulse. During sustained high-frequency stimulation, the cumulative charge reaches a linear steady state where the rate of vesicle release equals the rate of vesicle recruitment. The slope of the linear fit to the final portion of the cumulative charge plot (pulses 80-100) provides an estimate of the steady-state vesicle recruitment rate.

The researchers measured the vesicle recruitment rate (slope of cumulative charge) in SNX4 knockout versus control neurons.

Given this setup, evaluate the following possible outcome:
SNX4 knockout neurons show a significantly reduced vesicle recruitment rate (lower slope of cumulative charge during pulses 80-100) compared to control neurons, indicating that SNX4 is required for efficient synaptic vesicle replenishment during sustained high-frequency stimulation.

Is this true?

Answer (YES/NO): NO